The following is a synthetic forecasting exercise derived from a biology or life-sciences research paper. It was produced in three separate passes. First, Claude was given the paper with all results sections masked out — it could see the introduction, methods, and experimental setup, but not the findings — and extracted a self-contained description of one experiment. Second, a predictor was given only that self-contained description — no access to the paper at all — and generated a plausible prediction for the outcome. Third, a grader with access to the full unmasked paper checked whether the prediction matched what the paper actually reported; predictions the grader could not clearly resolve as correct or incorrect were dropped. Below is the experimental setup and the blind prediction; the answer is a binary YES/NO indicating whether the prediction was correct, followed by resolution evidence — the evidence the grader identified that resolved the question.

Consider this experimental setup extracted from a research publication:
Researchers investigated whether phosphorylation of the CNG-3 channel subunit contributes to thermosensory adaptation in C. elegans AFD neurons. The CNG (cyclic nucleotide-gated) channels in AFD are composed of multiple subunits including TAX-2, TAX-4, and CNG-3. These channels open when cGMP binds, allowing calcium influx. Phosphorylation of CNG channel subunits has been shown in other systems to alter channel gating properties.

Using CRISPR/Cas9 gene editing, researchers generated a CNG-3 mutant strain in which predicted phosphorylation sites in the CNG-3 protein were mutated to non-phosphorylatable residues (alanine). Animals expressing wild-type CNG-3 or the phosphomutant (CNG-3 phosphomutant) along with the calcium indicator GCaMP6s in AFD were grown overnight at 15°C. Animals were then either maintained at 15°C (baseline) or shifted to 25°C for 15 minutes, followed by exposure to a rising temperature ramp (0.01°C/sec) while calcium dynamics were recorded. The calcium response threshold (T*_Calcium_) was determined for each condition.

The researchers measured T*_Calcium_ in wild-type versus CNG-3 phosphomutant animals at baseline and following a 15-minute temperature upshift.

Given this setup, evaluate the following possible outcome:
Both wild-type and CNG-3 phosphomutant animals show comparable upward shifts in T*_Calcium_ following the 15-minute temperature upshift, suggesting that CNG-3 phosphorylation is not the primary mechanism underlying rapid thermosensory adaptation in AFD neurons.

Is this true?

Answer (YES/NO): NO